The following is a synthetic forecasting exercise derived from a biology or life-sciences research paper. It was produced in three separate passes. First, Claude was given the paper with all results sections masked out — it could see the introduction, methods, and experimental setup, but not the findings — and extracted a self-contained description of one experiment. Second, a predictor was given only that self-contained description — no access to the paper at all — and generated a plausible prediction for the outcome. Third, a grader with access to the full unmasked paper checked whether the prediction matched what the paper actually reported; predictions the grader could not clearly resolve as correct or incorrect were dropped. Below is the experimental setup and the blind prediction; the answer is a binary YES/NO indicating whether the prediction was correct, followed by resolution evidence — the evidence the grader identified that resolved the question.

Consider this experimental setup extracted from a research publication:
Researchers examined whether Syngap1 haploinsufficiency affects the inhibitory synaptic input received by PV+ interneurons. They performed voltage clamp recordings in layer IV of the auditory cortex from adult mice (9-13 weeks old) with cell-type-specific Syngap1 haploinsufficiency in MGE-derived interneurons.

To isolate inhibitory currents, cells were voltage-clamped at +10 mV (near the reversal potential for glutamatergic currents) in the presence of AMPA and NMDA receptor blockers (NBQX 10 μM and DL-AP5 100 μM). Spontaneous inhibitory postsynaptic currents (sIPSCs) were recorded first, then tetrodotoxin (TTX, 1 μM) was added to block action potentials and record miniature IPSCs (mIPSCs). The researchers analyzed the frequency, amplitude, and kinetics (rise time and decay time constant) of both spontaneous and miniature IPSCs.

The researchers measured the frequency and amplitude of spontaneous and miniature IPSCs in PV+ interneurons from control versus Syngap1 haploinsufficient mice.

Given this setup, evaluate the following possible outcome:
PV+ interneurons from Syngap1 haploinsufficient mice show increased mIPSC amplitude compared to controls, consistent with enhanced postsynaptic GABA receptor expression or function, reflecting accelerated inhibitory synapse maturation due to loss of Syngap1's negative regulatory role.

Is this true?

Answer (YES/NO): NO